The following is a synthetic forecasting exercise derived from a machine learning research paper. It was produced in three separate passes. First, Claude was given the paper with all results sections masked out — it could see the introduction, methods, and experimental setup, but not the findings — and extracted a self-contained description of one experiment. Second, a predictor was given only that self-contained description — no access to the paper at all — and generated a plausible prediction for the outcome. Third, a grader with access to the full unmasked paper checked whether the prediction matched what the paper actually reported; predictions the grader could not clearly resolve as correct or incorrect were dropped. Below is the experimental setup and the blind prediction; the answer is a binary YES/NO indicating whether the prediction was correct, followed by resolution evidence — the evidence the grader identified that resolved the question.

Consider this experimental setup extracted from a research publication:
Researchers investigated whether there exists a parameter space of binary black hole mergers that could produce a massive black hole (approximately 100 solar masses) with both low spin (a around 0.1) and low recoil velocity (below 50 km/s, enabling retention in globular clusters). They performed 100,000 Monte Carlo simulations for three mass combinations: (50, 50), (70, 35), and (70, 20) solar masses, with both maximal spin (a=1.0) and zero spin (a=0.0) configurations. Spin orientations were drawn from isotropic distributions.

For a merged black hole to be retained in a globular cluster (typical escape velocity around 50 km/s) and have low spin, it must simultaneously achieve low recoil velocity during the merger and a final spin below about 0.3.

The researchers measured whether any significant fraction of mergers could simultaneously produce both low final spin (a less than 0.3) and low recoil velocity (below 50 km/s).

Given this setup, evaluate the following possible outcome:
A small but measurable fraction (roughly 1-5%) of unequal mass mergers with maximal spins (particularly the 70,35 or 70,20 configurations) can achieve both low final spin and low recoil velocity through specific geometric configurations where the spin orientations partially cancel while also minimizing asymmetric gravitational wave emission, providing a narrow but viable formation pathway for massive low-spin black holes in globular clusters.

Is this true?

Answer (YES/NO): NO